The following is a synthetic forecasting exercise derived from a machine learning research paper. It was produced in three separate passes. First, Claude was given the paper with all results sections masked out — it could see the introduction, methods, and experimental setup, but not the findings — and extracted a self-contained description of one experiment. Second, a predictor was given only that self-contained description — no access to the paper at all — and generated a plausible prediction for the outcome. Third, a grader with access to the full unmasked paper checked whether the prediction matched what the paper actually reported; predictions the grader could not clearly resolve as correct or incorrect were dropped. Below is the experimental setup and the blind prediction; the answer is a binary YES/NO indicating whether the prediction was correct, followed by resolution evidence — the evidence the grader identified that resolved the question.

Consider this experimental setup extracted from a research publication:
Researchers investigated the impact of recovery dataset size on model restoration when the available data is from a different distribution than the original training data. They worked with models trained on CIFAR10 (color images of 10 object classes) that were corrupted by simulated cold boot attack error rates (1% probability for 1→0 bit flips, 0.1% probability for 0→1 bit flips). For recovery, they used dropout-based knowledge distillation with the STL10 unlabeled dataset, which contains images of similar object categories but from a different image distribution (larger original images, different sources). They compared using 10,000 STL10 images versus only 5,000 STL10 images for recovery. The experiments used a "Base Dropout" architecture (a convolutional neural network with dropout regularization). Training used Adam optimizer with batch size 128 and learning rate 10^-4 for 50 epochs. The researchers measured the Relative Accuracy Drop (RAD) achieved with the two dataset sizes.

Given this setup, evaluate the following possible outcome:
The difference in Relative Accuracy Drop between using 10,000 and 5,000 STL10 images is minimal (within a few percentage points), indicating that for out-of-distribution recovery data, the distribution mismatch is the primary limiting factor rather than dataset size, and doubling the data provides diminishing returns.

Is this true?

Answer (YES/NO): NO